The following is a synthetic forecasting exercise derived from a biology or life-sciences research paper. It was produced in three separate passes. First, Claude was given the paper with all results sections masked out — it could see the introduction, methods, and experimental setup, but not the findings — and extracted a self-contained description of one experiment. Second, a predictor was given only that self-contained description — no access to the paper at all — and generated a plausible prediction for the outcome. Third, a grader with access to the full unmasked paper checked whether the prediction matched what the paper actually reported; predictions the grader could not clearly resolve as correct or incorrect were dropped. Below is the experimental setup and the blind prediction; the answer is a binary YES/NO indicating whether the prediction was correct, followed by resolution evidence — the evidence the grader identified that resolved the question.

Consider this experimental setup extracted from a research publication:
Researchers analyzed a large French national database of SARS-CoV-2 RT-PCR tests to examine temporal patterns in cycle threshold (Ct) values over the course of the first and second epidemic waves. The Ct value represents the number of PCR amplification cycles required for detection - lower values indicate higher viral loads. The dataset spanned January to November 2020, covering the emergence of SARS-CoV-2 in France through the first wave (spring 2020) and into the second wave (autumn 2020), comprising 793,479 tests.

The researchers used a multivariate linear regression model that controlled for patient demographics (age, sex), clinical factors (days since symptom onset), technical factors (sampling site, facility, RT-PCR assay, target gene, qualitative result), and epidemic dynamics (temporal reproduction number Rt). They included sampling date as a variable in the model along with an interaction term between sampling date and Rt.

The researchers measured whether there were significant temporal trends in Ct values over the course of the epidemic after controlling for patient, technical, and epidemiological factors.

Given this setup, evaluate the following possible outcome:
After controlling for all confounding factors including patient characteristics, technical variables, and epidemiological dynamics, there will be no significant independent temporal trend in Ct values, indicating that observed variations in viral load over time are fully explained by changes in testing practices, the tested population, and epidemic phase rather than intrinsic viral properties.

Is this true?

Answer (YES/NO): NO